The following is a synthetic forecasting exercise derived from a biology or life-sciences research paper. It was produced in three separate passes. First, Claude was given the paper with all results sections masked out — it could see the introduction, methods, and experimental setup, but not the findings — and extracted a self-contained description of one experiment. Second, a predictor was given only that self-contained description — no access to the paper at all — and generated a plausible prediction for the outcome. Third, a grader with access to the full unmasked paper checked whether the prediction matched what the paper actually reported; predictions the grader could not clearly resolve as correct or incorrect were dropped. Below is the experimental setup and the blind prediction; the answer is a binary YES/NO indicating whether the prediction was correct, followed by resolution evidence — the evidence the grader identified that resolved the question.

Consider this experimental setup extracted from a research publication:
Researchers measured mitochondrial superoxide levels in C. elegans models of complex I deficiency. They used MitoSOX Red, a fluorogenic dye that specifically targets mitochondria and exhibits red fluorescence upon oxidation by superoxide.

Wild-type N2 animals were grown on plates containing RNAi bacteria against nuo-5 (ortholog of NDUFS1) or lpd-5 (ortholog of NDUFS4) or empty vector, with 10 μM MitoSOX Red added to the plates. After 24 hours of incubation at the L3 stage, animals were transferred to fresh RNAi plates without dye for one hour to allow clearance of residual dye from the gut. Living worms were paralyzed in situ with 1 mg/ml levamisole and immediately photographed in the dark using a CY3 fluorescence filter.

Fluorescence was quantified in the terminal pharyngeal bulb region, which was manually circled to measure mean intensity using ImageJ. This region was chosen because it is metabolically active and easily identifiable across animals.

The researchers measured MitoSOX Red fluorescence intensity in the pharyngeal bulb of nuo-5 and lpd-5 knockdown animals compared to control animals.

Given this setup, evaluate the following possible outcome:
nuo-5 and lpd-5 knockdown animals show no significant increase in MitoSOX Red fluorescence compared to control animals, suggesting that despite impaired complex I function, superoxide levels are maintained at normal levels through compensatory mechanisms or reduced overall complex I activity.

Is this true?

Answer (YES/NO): NO